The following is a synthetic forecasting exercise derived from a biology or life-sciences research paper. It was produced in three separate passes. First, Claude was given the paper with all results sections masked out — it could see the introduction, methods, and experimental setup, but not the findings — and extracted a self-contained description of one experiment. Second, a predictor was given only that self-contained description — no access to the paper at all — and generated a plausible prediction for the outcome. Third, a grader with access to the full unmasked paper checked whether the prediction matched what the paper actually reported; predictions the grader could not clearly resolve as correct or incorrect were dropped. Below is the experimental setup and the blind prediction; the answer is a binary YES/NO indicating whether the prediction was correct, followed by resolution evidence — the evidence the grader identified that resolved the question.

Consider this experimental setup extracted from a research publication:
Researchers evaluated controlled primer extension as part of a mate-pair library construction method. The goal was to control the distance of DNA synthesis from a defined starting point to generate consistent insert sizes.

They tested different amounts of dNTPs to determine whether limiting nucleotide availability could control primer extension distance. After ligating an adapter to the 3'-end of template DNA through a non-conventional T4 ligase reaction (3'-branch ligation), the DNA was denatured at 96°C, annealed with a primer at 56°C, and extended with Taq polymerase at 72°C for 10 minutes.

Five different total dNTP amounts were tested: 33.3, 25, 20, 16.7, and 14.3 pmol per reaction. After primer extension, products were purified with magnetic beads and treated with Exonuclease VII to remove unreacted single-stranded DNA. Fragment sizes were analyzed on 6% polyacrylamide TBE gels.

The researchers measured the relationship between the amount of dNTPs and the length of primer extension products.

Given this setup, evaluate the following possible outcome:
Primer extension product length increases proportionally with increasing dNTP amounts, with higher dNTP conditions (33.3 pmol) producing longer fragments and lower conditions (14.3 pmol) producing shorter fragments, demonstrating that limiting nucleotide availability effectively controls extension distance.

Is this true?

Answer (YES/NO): YES